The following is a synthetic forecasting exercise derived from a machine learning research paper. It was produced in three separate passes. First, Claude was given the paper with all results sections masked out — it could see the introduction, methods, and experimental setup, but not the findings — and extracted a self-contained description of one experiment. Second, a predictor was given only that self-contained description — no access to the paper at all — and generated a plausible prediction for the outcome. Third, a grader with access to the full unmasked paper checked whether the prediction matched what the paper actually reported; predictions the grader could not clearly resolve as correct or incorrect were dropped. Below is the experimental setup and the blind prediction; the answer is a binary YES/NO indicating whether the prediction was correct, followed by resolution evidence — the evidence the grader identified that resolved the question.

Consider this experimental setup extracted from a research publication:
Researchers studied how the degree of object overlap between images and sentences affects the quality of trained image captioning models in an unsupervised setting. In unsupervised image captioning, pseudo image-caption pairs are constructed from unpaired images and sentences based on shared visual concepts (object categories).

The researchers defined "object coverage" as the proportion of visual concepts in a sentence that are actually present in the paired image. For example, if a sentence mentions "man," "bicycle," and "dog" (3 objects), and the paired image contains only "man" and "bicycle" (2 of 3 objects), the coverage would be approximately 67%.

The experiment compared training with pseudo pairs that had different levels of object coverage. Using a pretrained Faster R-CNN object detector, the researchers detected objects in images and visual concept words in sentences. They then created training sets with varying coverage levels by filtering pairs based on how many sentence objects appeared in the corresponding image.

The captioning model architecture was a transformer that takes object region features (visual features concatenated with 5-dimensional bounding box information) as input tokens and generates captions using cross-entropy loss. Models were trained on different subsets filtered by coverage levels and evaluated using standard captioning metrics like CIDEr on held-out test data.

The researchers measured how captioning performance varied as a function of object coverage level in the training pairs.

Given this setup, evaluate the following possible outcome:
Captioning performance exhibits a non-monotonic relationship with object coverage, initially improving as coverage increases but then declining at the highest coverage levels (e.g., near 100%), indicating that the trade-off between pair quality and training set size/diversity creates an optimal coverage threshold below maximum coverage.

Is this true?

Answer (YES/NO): NO